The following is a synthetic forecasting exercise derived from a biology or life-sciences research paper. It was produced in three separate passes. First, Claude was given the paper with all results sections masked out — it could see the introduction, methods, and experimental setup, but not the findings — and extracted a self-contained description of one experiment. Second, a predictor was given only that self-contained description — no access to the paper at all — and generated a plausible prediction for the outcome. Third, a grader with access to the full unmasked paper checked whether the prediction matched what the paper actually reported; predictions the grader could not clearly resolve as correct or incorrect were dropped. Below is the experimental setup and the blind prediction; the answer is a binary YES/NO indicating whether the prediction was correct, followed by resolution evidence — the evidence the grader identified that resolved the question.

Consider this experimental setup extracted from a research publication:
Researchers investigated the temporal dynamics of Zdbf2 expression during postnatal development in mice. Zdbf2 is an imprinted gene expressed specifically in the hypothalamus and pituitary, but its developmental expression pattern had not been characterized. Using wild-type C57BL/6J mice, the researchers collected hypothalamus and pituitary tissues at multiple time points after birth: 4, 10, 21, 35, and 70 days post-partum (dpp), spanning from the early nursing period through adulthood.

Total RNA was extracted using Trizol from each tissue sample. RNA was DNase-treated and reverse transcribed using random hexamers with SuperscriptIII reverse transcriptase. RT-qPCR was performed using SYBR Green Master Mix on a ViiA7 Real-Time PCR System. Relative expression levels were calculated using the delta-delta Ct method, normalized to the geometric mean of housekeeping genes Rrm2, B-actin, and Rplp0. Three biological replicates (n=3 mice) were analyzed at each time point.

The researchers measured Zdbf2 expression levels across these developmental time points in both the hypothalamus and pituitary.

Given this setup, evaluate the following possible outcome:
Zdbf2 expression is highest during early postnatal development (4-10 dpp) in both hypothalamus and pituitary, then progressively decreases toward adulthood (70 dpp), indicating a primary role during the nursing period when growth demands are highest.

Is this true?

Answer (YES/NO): NO